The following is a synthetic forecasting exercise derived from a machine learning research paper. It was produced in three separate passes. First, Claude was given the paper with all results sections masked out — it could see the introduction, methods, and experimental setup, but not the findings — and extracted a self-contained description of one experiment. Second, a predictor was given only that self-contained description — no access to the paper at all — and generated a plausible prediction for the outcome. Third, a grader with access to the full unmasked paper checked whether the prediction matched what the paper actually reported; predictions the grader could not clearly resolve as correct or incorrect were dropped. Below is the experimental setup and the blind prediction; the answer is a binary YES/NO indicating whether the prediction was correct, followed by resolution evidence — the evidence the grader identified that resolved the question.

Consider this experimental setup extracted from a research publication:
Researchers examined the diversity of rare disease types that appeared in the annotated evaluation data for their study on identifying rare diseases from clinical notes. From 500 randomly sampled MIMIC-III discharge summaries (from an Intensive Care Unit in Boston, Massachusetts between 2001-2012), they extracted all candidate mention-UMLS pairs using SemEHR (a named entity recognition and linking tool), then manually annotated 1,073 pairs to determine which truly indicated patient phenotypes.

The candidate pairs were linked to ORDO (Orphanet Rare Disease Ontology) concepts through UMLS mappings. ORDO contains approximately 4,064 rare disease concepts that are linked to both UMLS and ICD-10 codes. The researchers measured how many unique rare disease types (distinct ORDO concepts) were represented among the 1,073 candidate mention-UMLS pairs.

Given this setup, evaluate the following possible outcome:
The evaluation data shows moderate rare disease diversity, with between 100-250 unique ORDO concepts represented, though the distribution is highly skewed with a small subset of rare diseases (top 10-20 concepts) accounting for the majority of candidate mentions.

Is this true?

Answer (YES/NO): NO